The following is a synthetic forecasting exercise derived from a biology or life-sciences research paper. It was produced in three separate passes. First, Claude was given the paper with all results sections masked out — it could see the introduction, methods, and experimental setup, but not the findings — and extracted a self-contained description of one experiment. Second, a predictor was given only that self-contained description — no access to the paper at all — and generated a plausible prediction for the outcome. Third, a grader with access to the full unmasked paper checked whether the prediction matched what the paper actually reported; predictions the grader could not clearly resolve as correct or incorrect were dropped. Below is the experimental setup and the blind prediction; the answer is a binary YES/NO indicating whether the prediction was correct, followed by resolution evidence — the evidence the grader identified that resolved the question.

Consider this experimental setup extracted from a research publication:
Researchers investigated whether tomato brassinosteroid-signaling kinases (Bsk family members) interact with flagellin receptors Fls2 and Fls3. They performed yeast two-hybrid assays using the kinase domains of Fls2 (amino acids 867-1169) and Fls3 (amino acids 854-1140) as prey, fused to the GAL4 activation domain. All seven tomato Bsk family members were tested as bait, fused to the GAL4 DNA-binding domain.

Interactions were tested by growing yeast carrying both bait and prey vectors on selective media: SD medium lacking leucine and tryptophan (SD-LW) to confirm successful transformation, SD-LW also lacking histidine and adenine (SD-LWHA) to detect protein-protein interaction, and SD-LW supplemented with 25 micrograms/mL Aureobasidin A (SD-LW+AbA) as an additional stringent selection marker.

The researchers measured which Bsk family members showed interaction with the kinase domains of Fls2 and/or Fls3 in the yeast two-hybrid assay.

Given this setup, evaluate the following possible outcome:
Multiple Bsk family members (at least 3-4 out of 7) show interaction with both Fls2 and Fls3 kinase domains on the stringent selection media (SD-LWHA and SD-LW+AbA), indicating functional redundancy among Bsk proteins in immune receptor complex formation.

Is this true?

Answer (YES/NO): NO